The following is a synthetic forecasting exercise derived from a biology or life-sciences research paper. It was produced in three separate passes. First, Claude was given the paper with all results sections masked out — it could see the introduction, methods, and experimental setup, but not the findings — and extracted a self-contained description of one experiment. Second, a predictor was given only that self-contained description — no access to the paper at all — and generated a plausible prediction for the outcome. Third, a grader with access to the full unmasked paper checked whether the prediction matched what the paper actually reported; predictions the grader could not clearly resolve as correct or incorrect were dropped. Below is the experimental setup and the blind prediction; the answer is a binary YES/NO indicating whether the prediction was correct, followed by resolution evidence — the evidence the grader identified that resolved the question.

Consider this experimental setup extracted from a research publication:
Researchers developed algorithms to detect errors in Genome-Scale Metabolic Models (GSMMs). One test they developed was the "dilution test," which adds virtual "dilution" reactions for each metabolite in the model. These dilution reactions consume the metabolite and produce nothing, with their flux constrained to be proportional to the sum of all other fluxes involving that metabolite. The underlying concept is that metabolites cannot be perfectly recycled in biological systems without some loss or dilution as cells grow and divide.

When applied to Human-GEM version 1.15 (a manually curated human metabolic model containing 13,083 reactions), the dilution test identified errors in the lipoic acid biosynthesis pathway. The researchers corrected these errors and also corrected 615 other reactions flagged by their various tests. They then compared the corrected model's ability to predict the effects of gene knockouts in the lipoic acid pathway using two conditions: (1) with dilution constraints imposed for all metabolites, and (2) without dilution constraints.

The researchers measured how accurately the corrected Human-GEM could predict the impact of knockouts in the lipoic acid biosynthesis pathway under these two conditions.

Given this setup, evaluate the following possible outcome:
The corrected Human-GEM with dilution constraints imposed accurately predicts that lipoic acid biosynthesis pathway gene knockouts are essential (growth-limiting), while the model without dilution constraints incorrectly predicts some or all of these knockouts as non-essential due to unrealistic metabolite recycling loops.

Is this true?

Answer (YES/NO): NO